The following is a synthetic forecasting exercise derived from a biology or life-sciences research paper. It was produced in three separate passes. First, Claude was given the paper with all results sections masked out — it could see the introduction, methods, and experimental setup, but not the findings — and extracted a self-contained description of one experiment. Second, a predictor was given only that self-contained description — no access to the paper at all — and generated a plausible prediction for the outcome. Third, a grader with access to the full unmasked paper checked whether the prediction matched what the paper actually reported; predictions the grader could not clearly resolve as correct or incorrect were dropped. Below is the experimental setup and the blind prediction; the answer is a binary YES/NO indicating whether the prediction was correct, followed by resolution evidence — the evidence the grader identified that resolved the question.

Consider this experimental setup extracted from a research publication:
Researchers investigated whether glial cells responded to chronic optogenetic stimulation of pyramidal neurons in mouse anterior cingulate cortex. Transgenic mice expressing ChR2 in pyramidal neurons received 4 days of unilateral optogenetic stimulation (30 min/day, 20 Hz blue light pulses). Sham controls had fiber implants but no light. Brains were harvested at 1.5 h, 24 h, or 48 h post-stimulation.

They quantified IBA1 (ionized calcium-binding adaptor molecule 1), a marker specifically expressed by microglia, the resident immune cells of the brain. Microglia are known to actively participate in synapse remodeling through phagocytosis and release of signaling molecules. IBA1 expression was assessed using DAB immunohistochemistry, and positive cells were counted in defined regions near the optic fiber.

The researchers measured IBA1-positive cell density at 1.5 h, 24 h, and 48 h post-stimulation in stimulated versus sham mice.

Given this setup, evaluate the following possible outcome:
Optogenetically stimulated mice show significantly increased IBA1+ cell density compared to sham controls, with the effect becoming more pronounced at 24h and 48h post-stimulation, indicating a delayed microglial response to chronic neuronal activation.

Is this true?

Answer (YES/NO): YES